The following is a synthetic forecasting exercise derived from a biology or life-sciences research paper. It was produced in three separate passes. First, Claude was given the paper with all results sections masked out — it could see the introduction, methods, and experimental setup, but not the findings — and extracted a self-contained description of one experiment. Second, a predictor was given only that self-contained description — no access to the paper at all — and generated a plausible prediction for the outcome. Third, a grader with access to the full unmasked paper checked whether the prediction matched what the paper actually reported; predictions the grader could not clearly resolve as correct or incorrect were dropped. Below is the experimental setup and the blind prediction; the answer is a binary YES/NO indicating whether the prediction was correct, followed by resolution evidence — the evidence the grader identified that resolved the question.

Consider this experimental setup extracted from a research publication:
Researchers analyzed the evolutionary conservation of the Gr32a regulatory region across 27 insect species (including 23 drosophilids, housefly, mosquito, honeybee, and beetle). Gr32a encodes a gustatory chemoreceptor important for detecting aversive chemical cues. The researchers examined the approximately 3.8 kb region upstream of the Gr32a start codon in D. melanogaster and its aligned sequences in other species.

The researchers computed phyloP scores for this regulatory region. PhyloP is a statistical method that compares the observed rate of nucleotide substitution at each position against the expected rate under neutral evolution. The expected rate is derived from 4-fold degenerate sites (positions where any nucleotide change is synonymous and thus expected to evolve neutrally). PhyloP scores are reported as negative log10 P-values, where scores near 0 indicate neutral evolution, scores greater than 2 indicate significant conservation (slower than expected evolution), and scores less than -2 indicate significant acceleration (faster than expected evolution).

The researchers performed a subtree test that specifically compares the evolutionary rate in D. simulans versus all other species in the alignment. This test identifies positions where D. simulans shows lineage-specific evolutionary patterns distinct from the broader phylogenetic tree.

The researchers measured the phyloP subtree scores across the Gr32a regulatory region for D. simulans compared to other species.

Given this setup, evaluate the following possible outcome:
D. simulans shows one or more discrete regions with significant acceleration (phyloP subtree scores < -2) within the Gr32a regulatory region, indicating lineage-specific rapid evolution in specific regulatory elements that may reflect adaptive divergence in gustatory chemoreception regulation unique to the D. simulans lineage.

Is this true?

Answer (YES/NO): NO